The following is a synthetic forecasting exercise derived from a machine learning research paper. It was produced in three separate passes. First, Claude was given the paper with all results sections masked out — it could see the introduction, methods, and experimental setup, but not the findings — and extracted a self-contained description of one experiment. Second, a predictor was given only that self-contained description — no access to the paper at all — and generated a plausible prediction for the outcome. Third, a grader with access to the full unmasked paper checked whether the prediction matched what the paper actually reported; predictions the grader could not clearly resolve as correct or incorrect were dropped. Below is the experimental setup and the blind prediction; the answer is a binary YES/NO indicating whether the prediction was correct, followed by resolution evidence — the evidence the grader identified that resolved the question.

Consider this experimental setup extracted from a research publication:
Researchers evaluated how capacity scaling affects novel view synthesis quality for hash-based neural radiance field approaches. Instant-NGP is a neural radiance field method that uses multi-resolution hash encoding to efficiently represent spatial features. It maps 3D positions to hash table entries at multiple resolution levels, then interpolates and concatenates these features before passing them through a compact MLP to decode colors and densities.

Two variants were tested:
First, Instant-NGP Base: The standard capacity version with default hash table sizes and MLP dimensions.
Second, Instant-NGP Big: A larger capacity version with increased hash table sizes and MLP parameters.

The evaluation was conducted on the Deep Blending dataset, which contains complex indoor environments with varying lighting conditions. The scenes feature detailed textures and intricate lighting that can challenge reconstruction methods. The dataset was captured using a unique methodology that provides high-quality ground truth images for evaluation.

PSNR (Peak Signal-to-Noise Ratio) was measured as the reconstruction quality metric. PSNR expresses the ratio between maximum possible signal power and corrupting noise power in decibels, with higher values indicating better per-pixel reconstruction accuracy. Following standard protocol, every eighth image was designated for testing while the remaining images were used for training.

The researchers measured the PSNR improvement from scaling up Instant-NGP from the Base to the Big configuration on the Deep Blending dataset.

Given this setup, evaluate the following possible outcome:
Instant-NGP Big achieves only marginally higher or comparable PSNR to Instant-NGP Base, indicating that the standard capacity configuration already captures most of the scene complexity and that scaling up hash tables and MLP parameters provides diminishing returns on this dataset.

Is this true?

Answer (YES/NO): NO